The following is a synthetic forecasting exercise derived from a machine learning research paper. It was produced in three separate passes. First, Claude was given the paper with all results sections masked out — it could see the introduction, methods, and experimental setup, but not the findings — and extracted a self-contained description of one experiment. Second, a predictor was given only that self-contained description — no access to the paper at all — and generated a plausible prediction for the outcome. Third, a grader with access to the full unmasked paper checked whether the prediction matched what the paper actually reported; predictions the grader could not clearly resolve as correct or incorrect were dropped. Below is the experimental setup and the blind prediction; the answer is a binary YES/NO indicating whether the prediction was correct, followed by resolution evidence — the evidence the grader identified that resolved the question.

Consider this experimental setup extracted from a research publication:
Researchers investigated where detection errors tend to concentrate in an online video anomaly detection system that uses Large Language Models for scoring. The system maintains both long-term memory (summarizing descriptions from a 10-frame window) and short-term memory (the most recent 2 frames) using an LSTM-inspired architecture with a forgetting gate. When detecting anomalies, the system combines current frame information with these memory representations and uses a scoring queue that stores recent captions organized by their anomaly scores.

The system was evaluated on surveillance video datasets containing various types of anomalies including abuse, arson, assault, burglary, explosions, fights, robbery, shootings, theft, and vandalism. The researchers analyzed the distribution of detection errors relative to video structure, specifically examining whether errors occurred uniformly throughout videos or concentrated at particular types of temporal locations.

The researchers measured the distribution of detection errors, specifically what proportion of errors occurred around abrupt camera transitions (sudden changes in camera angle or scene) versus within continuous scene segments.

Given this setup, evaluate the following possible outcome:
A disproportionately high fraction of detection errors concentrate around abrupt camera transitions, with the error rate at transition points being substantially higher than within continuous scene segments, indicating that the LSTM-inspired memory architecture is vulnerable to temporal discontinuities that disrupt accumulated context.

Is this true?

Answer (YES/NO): YES